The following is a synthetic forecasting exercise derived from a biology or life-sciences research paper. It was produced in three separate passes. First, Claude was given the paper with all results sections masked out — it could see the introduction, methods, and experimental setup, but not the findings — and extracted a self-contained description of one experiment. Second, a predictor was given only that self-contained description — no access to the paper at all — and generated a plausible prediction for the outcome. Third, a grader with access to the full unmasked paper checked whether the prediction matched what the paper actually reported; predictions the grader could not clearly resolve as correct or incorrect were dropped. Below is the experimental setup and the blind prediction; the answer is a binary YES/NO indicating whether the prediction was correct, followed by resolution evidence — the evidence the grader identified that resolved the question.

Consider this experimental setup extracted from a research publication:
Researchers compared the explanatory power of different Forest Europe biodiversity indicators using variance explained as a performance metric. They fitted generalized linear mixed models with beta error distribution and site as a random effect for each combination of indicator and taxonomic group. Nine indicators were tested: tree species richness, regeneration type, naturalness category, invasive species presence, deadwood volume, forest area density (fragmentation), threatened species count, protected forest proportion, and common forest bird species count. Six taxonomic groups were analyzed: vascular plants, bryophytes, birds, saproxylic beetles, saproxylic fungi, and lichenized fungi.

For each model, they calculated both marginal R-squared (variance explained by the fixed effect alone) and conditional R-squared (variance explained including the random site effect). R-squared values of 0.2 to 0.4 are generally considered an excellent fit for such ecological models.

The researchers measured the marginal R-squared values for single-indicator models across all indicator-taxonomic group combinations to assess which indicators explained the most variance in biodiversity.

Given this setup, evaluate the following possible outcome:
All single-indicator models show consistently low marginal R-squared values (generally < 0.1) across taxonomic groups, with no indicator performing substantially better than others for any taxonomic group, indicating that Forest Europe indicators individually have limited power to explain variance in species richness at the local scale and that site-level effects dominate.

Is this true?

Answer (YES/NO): NO